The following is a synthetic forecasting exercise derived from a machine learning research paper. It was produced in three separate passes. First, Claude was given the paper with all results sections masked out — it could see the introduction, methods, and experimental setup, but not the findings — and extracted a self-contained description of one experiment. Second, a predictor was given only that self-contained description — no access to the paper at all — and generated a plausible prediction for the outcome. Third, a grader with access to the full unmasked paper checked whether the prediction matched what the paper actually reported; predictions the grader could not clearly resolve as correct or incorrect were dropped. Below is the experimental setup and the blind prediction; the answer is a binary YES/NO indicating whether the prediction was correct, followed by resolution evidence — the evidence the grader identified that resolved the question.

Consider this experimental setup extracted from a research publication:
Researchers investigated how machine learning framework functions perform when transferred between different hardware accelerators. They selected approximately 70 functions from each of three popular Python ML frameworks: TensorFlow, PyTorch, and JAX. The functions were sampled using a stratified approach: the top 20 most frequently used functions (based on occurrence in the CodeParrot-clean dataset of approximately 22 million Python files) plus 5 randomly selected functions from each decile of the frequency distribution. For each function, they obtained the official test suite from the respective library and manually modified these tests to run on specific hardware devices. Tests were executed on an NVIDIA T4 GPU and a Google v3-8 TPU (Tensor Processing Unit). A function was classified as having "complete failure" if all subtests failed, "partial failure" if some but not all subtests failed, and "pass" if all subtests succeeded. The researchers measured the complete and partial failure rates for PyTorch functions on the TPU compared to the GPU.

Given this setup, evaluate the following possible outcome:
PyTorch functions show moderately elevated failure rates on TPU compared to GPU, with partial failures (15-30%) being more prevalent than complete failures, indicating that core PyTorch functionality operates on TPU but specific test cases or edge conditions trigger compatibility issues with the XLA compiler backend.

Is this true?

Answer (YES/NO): NO